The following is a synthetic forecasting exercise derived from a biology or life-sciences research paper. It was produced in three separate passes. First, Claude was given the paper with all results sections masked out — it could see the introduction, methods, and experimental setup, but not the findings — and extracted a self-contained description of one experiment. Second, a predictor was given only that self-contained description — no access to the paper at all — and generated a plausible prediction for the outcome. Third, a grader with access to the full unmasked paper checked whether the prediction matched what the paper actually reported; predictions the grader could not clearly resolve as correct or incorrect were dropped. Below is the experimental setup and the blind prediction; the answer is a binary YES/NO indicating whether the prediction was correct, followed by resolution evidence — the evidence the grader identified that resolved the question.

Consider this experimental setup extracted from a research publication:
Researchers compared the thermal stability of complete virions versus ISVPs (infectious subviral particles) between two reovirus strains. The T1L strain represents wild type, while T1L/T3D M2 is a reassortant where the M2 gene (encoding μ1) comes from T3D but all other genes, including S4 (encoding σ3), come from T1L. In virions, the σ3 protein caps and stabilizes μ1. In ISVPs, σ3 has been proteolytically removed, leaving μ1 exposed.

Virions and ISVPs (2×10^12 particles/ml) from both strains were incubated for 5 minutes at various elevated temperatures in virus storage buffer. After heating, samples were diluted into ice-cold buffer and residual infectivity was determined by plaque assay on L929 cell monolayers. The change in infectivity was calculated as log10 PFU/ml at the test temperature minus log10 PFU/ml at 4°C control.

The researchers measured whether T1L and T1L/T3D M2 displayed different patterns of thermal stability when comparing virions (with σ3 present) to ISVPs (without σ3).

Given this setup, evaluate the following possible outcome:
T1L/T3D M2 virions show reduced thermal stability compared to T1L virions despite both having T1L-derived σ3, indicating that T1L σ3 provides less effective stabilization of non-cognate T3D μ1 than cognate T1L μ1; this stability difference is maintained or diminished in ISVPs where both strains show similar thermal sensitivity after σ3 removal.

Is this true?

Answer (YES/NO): NO